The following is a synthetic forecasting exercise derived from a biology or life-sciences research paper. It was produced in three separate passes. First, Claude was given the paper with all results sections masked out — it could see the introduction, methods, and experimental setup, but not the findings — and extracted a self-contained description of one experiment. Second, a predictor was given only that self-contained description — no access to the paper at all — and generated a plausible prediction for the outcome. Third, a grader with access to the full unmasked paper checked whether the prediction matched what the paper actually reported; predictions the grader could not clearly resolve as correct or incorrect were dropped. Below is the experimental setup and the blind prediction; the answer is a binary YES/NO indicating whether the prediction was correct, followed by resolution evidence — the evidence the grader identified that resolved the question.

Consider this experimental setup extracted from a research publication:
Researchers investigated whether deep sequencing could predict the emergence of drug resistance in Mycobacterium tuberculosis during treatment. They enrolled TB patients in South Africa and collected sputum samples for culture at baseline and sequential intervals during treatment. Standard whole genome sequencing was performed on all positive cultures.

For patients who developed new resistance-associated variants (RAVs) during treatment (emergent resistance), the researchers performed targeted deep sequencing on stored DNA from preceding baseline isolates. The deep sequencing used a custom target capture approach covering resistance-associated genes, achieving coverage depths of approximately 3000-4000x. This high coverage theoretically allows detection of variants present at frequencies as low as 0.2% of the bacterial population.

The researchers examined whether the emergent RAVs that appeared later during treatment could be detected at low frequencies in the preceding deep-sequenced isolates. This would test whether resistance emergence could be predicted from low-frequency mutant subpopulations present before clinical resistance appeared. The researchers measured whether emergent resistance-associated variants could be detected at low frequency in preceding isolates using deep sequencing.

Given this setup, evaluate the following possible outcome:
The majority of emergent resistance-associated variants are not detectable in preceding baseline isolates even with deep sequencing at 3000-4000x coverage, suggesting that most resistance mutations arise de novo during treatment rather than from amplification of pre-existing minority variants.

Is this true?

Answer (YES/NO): YES